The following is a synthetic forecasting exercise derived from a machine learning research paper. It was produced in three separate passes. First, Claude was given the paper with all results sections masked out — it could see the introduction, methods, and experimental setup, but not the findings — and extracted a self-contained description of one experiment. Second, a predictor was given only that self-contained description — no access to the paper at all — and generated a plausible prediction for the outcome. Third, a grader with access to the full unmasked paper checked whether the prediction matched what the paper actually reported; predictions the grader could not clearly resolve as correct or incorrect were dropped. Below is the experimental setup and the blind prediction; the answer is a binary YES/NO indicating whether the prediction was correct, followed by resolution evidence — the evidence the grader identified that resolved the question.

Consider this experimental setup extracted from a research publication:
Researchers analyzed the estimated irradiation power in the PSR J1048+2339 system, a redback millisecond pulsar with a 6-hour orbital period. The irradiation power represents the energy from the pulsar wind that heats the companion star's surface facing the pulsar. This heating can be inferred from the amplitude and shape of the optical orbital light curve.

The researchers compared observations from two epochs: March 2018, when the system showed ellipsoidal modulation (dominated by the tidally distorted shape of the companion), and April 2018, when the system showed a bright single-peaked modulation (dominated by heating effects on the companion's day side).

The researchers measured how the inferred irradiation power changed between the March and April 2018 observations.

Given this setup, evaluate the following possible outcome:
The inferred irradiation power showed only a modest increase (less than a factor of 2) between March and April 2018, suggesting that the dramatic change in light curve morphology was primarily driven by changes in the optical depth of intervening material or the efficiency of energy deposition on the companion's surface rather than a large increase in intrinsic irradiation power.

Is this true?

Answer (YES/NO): NO